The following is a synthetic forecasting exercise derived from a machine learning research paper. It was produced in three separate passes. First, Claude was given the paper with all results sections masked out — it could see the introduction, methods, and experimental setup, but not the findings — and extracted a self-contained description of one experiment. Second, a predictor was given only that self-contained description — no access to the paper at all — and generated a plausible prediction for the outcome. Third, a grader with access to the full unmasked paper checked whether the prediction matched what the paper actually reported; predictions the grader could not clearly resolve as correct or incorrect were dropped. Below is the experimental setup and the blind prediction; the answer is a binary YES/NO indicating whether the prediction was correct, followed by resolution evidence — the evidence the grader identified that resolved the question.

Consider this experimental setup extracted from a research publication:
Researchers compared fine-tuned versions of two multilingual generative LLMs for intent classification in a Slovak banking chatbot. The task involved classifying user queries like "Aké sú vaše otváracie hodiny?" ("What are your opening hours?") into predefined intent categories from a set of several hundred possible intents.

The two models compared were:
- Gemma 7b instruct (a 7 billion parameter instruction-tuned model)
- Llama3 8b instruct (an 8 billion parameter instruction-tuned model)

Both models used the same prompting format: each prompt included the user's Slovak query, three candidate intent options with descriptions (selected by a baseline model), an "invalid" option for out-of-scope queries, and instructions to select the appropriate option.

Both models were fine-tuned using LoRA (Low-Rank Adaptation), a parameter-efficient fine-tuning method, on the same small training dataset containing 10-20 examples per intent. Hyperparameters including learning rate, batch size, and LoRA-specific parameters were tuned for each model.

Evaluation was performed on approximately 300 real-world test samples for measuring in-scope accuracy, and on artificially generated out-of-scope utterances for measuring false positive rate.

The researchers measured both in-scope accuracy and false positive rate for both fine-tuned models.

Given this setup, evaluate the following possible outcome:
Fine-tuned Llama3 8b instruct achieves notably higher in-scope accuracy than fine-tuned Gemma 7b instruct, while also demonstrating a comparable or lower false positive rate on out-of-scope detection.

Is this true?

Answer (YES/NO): NO